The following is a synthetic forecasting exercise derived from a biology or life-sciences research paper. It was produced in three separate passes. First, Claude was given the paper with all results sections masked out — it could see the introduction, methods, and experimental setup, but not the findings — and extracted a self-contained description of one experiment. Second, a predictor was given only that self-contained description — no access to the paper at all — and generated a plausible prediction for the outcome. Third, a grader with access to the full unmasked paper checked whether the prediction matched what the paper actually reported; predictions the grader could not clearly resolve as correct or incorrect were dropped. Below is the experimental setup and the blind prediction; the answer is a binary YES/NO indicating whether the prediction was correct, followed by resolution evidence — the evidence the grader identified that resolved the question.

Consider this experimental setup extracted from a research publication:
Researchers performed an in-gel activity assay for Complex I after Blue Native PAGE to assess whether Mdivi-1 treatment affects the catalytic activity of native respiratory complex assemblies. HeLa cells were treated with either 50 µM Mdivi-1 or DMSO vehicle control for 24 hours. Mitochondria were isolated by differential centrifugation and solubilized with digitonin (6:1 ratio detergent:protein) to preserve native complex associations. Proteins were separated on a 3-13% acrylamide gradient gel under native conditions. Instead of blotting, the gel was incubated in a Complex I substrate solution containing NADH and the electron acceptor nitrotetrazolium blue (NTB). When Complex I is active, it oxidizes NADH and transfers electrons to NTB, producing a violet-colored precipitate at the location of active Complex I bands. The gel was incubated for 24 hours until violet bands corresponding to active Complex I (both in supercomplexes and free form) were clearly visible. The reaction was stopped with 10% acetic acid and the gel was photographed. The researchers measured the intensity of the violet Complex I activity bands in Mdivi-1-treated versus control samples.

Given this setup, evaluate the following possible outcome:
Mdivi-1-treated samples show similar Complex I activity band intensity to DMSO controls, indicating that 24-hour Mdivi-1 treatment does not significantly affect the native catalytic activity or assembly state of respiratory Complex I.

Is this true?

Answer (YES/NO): NO